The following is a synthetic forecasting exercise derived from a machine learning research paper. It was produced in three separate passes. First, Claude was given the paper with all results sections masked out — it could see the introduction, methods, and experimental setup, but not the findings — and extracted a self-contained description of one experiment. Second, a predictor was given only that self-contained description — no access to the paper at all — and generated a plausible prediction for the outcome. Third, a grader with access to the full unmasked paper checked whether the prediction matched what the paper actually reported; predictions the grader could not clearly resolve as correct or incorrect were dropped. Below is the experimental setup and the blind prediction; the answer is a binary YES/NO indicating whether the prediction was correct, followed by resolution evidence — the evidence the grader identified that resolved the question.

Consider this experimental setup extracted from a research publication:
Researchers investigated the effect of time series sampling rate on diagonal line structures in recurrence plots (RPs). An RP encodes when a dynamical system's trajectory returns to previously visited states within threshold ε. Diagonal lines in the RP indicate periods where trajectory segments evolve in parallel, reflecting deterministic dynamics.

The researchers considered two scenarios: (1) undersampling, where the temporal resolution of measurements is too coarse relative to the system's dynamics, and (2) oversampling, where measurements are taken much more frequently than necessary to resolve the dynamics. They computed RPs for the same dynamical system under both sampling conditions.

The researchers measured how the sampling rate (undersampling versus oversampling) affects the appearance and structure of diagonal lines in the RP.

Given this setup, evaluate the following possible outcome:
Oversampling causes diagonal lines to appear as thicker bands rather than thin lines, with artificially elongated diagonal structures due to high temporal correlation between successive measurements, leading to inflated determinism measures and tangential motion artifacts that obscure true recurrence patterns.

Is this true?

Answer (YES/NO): NO